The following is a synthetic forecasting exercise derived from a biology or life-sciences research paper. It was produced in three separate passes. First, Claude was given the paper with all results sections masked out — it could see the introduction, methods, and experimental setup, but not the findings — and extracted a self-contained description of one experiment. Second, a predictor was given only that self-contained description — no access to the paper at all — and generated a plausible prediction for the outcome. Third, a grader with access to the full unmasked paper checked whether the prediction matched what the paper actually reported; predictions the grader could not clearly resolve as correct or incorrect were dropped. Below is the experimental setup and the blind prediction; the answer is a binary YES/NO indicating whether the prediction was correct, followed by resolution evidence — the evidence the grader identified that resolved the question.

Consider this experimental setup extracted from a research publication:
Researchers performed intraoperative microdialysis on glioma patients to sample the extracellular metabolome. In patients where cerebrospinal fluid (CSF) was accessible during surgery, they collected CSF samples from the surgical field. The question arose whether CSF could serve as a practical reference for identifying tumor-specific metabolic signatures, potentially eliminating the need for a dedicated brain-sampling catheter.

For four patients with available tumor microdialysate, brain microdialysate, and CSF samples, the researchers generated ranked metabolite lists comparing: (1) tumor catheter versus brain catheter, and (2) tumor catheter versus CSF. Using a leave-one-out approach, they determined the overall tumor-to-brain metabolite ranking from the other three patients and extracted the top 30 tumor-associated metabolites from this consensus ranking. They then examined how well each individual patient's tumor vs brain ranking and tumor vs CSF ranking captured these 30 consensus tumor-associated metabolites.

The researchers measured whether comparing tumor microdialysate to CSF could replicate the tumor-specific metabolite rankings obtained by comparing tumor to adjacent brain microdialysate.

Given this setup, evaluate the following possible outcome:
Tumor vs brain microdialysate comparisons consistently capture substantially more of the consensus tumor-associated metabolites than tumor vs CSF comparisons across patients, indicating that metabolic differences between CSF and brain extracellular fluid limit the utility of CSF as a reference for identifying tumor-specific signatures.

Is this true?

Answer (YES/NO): YES